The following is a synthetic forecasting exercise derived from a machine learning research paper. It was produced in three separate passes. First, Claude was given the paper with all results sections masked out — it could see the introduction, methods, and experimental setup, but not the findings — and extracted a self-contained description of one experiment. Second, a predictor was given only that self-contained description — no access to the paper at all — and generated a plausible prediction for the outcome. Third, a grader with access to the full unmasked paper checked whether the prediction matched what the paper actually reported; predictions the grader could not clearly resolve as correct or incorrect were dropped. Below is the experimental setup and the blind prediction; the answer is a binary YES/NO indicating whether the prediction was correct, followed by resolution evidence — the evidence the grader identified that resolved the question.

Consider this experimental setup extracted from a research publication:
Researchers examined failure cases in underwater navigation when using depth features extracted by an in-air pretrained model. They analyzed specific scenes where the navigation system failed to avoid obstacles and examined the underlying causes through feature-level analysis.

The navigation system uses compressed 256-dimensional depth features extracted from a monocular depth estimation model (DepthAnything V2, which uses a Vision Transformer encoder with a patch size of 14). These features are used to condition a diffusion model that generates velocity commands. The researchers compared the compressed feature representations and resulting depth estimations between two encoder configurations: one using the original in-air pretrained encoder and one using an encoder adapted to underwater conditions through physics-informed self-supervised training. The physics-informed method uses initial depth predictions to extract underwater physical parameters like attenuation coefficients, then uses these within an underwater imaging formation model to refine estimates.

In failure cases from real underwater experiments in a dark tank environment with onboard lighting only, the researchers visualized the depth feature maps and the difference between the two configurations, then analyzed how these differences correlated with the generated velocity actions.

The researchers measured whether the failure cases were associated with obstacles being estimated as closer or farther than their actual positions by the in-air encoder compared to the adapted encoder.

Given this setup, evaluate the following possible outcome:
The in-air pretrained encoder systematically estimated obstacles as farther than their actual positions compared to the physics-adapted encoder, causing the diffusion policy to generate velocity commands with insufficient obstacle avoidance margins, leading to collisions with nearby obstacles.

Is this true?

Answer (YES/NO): YES